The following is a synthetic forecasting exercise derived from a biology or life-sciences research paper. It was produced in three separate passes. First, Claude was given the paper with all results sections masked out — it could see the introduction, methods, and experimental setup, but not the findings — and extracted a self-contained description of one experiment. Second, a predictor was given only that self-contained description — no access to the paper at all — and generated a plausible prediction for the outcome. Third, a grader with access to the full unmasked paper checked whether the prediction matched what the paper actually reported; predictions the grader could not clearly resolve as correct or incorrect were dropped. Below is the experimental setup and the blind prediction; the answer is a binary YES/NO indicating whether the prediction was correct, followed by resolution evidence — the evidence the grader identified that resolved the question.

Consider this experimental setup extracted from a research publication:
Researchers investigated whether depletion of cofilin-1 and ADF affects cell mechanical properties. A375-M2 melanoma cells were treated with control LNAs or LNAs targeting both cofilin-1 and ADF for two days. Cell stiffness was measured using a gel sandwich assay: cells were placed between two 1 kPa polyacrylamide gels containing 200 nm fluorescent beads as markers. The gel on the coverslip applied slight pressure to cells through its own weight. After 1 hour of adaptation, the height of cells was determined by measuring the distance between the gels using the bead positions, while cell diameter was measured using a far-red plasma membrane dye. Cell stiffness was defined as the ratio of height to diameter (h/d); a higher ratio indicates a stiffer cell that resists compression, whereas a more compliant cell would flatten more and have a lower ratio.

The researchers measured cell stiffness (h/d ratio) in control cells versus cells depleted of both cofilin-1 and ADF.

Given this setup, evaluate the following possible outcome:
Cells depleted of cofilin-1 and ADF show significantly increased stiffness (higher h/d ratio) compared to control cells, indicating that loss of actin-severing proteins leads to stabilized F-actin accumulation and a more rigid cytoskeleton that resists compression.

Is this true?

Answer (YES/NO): NO